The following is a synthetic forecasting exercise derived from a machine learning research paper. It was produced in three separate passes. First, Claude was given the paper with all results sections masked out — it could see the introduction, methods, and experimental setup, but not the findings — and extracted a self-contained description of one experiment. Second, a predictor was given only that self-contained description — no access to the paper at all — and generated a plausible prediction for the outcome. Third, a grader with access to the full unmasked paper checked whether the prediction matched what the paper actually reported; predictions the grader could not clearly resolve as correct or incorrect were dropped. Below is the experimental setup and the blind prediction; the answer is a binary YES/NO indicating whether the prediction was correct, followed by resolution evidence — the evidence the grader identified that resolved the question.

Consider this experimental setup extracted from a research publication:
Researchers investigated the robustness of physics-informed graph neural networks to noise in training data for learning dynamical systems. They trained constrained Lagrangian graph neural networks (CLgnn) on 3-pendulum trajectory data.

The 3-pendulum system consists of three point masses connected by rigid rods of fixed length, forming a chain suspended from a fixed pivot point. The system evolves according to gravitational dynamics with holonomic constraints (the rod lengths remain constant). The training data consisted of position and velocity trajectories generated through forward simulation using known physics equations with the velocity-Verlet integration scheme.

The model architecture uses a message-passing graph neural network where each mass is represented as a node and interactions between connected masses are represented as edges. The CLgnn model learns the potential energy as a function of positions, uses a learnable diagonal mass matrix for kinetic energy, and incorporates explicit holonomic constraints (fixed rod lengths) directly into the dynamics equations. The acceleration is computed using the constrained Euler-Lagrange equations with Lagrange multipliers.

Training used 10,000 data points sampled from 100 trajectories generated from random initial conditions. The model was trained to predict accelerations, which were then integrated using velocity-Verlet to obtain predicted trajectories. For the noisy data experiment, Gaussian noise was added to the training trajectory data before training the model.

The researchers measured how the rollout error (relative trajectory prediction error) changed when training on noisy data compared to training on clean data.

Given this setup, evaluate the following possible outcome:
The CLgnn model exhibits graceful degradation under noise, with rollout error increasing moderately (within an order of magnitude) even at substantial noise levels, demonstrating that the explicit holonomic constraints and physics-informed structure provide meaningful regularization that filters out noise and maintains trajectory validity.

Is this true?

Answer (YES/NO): NO